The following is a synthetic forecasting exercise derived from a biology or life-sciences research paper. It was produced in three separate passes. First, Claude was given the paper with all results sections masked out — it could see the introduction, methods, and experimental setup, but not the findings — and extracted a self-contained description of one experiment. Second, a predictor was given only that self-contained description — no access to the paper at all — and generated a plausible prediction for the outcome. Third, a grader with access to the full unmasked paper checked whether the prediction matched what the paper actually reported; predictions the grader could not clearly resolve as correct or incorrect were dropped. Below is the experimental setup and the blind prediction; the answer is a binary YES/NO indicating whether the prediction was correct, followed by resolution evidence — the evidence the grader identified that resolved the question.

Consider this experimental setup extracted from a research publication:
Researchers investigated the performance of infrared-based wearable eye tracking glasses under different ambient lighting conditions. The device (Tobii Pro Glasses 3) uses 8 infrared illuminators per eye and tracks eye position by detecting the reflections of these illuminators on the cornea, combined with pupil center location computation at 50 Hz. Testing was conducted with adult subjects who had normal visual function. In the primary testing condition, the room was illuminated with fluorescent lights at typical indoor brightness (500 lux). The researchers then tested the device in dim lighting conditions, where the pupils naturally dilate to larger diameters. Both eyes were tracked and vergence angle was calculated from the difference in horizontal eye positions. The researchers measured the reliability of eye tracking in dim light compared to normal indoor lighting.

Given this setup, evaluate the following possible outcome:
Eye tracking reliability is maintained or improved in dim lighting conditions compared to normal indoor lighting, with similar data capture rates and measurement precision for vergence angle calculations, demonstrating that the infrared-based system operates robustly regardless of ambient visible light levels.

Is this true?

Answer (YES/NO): NO